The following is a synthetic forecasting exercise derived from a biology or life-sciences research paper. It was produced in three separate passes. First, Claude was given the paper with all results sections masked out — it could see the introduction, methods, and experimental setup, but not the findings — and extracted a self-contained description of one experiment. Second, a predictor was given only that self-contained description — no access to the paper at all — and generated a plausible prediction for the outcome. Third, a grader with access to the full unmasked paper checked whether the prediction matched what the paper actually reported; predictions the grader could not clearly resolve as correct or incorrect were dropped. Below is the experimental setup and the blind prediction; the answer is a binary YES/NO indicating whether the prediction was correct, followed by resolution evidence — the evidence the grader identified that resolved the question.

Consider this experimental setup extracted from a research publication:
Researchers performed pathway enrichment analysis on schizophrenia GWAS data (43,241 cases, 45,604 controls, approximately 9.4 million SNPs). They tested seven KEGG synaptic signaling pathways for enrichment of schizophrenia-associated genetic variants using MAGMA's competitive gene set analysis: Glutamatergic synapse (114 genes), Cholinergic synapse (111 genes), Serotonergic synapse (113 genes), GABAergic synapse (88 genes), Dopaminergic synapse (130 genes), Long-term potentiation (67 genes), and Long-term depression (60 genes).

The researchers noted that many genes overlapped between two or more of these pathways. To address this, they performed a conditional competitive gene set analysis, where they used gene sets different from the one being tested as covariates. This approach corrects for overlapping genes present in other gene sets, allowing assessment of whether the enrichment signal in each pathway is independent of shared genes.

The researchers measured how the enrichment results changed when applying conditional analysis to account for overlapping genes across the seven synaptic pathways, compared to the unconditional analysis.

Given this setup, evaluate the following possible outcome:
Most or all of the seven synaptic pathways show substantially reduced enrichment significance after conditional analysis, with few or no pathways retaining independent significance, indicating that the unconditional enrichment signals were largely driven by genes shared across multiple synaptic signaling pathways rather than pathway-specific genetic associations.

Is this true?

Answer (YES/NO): YES